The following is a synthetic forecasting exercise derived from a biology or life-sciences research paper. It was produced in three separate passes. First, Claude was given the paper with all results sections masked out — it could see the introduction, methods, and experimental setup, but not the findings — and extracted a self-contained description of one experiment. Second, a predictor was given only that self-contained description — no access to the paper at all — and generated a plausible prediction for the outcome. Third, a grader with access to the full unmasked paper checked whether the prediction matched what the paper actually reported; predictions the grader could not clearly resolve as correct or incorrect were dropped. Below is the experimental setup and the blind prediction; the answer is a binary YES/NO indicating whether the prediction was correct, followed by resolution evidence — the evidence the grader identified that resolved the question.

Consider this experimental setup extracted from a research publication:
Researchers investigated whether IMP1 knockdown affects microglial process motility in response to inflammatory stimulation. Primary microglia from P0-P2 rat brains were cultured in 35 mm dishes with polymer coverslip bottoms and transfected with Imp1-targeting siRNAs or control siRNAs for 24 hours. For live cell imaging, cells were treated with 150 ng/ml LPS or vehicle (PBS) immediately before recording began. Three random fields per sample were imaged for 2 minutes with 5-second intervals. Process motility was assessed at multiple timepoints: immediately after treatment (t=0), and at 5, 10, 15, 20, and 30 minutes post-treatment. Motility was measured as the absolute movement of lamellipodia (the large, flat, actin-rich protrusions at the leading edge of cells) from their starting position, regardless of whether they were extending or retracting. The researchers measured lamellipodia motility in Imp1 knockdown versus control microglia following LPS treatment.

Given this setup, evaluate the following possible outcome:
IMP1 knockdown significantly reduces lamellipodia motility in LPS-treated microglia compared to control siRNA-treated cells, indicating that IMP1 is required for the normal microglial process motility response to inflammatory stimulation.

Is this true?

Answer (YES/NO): YES